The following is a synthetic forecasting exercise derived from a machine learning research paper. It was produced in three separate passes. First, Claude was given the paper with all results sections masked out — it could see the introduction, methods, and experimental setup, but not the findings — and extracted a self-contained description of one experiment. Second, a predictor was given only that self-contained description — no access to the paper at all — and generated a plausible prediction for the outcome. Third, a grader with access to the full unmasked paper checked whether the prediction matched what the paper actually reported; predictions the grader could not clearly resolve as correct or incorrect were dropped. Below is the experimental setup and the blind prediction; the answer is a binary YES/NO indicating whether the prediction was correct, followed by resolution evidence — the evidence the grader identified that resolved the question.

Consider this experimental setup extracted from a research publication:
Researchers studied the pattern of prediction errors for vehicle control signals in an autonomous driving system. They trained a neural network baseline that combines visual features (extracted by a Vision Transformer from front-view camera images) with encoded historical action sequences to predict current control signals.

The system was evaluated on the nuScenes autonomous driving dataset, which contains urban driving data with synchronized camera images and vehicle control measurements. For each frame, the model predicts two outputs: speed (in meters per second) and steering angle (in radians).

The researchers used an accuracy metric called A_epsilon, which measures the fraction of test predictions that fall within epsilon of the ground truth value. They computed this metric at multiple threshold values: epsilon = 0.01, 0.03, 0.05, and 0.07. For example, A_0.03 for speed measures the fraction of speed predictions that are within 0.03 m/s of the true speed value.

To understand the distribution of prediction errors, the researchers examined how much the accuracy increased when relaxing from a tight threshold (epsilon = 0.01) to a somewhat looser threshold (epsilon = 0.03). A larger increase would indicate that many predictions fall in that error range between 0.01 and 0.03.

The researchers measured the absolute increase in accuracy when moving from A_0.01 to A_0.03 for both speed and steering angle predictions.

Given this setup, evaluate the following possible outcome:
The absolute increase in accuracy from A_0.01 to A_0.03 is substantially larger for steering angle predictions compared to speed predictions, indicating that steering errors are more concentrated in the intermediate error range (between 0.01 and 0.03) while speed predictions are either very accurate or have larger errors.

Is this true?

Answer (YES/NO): YES